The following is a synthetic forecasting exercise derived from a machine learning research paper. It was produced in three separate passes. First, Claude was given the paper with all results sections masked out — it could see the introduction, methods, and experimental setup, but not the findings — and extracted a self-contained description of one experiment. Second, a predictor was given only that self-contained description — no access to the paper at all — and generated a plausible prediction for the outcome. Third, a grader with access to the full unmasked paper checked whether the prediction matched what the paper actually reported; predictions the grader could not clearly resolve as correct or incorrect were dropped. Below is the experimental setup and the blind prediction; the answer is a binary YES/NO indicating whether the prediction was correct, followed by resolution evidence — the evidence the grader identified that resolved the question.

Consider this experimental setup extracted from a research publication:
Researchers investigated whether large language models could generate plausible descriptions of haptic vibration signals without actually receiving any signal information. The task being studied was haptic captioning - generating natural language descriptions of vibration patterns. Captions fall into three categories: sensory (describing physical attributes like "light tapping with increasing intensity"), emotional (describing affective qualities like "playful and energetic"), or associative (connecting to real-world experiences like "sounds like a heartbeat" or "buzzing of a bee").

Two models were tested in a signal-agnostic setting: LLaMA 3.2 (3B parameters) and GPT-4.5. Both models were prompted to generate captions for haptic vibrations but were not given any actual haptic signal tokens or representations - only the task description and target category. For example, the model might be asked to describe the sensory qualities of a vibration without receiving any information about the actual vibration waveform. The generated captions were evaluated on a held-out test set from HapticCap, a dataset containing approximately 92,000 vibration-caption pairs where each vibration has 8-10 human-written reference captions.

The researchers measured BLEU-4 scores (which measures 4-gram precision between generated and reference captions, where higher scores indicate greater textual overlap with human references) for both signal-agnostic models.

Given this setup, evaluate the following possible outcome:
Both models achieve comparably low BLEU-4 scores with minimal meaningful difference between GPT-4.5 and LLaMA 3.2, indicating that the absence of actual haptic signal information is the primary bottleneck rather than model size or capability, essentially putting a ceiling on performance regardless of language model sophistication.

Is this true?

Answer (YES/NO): NO